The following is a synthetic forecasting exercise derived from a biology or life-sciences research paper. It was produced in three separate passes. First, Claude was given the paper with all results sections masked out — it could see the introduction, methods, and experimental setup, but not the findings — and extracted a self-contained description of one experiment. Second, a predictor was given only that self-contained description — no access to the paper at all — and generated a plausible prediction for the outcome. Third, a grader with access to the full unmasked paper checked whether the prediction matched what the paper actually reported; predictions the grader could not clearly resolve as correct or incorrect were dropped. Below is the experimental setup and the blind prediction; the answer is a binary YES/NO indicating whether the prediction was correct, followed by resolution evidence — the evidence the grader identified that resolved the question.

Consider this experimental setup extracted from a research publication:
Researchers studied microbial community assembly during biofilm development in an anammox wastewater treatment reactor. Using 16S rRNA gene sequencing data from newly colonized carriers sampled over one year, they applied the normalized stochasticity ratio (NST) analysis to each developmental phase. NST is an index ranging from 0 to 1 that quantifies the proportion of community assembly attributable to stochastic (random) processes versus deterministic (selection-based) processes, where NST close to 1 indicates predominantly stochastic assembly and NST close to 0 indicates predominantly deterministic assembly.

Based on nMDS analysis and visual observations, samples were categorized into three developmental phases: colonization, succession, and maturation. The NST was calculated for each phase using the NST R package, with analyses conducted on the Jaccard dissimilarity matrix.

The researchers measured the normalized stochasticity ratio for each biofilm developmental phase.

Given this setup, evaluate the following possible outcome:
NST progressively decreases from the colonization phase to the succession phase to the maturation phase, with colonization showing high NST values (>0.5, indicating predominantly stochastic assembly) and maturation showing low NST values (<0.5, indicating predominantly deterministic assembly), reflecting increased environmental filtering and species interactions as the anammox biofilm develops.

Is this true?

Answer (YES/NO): NO